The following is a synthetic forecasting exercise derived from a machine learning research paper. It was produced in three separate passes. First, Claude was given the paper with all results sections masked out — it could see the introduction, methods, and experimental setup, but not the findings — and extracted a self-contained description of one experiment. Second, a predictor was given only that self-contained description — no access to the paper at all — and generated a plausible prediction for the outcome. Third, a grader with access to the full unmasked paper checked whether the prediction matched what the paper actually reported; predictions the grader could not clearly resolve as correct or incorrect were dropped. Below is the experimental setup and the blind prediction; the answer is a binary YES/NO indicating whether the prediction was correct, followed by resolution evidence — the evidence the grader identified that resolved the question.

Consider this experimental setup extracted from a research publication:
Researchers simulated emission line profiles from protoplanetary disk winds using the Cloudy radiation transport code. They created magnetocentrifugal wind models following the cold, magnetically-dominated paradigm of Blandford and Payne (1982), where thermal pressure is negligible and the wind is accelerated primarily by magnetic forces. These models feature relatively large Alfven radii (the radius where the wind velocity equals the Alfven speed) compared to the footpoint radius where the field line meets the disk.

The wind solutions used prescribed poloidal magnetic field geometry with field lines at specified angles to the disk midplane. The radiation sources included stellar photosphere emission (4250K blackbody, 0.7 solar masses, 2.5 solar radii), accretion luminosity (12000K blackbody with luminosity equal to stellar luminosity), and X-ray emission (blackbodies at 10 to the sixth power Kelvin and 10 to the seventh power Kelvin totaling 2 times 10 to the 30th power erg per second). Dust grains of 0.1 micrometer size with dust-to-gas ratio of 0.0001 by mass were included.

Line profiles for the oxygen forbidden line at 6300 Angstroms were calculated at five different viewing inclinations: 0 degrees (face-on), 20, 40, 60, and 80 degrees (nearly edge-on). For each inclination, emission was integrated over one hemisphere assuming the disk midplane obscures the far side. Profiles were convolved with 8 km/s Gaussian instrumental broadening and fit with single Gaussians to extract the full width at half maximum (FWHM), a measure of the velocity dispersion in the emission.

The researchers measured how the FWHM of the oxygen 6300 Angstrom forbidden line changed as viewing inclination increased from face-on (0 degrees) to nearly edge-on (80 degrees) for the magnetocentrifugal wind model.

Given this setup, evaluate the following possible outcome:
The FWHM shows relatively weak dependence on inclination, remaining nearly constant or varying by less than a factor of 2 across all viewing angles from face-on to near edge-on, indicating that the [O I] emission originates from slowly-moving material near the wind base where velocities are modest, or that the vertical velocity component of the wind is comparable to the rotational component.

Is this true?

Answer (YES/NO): NO